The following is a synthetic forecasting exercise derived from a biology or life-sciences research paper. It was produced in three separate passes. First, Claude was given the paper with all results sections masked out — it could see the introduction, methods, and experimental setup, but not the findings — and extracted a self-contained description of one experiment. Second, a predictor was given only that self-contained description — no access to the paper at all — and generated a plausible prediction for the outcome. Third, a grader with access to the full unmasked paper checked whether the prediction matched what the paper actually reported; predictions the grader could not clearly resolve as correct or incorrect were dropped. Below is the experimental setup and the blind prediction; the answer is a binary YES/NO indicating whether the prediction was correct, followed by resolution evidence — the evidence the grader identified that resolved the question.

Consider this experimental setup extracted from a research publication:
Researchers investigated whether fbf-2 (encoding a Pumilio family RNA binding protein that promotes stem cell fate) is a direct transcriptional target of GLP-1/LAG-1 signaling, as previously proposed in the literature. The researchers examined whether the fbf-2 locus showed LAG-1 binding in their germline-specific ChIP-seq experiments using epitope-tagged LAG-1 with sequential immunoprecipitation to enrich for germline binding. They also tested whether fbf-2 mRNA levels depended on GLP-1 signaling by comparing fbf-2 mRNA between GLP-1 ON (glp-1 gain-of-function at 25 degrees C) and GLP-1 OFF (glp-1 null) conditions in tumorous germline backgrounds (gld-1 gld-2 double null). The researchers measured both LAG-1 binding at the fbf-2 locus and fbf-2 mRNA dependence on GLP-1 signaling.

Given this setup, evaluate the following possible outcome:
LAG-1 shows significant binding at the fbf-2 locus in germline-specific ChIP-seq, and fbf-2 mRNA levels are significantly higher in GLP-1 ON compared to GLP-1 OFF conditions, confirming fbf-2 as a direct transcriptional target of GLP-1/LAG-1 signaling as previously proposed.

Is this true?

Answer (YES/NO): NO